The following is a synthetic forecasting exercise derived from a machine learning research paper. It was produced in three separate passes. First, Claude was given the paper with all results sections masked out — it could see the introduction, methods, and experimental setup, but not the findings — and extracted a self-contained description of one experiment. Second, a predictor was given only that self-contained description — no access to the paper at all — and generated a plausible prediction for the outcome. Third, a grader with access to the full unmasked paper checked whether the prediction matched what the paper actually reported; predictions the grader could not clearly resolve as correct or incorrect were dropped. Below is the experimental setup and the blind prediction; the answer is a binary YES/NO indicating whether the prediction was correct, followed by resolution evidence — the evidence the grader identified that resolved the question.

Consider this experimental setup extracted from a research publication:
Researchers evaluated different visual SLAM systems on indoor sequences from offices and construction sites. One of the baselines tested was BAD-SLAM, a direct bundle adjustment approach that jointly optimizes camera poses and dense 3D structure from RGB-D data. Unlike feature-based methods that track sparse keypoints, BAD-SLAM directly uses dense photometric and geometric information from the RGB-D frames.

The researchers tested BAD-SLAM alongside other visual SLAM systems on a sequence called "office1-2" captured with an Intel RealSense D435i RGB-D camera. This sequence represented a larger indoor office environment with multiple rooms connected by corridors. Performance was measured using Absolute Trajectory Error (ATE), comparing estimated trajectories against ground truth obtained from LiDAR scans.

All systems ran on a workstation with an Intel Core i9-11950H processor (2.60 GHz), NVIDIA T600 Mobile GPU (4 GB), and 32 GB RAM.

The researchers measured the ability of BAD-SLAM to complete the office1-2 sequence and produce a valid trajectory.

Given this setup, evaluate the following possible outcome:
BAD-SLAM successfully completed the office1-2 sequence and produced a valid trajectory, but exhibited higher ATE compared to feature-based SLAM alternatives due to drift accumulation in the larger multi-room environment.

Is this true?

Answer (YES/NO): NO